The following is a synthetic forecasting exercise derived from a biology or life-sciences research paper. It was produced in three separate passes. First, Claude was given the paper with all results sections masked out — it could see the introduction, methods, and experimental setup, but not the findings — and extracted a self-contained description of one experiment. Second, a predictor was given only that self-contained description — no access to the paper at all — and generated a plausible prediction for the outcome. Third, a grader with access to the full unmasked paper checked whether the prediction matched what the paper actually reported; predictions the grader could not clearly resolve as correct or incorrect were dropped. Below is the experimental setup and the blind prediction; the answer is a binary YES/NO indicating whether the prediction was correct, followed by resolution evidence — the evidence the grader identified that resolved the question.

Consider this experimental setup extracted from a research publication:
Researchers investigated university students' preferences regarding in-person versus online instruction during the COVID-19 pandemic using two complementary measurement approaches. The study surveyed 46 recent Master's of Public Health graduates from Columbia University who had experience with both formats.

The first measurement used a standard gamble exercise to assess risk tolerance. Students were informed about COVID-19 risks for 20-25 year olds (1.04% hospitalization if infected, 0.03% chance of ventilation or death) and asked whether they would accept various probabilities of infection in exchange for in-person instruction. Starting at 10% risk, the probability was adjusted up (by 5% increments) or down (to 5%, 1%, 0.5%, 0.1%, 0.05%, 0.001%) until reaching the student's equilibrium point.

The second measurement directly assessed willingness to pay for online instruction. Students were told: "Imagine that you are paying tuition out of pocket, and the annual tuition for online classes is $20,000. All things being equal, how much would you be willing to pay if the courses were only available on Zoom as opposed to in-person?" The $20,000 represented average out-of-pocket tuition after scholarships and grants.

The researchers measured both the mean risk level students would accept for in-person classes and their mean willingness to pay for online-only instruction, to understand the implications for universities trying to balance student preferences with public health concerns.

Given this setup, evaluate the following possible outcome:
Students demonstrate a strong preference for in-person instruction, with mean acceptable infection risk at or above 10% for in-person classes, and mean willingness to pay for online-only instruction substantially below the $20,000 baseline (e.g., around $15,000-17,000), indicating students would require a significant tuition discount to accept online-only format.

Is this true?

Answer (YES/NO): NO